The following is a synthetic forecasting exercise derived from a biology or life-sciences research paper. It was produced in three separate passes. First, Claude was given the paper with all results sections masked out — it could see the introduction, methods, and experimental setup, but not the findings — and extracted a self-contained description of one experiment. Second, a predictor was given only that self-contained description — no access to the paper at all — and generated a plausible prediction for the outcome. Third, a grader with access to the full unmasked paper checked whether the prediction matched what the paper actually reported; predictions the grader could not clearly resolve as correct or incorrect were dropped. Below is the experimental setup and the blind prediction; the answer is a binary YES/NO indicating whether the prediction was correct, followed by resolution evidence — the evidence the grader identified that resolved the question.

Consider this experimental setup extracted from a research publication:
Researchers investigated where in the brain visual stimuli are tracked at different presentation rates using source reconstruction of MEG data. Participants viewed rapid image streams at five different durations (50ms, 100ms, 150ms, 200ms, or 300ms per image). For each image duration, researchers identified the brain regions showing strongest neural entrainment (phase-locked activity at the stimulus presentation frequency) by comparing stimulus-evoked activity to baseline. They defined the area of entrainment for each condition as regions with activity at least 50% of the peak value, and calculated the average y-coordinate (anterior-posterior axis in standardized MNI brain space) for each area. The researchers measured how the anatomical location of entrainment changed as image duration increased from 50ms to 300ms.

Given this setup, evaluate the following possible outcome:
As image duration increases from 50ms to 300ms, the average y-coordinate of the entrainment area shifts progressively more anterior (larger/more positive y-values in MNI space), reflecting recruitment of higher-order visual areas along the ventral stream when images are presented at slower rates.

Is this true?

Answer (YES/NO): YES